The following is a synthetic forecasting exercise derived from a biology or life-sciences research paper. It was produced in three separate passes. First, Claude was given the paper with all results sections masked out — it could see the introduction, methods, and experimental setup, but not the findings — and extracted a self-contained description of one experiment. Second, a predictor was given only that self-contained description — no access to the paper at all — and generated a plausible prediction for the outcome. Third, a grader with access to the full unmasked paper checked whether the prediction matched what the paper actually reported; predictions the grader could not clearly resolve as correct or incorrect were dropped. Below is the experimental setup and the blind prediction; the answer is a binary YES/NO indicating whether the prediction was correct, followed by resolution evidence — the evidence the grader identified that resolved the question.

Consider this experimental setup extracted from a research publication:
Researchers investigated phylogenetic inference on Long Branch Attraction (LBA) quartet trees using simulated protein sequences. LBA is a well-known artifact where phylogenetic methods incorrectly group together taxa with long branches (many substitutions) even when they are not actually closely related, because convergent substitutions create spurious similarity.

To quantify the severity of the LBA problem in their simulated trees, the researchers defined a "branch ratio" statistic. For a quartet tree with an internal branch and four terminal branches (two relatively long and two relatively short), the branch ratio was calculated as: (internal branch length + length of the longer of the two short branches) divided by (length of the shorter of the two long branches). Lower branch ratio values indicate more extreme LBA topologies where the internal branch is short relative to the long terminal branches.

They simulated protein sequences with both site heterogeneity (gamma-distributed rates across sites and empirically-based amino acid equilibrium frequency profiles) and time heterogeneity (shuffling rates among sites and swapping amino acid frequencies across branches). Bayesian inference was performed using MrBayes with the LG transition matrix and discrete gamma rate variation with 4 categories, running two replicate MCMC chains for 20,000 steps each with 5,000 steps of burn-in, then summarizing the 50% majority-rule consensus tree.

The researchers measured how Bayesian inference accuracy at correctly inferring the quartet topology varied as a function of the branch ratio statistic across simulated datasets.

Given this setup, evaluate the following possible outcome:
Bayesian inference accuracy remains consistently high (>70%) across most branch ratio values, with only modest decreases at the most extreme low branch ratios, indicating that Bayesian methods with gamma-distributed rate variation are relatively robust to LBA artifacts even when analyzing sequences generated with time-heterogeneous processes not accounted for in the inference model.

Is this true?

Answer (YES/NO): NO